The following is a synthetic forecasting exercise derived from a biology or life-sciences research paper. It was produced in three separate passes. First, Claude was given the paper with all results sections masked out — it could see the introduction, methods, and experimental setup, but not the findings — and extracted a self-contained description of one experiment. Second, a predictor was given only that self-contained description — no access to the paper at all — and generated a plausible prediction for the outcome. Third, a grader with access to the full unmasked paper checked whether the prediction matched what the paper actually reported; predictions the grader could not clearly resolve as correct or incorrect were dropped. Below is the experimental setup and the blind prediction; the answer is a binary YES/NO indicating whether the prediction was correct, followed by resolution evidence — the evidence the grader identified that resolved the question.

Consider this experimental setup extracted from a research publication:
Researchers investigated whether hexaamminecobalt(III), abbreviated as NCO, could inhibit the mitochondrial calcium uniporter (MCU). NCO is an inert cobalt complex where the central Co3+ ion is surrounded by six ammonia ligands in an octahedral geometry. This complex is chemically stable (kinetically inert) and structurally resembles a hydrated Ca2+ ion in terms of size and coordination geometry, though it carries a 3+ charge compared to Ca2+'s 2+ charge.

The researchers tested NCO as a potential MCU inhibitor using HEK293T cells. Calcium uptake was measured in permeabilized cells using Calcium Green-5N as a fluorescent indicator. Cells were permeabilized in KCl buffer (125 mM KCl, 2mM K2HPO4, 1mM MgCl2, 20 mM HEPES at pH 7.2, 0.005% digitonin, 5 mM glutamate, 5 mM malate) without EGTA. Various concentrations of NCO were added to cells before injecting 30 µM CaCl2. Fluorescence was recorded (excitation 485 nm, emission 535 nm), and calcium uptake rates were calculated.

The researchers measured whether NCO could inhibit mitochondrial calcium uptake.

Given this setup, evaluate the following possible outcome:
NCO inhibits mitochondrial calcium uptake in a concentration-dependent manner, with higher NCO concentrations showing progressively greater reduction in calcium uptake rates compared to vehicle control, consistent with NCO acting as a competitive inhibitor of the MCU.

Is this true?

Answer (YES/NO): YES